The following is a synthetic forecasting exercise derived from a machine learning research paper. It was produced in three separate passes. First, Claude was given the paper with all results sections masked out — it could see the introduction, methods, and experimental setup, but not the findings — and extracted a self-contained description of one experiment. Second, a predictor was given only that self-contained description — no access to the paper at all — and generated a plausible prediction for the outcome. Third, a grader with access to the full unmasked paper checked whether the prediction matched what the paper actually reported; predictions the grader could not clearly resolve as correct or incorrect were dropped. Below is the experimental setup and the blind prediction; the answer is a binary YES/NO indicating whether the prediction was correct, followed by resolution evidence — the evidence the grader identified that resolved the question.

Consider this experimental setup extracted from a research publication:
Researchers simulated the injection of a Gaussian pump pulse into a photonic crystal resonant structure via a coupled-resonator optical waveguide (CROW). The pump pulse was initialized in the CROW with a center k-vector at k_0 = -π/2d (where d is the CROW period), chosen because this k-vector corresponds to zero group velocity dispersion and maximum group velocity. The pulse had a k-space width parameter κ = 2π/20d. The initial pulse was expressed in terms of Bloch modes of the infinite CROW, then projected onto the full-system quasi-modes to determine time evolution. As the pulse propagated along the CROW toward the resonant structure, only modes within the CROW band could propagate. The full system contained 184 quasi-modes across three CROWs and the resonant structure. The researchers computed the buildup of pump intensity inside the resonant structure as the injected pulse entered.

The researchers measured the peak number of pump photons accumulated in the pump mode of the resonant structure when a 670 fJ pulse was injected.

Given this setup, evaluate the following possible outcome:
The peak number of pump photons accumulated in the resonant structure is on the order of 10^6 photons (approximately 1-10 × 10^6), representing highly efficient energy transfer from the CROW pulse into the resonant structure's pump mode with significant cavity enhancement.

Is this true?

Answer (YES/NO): YES